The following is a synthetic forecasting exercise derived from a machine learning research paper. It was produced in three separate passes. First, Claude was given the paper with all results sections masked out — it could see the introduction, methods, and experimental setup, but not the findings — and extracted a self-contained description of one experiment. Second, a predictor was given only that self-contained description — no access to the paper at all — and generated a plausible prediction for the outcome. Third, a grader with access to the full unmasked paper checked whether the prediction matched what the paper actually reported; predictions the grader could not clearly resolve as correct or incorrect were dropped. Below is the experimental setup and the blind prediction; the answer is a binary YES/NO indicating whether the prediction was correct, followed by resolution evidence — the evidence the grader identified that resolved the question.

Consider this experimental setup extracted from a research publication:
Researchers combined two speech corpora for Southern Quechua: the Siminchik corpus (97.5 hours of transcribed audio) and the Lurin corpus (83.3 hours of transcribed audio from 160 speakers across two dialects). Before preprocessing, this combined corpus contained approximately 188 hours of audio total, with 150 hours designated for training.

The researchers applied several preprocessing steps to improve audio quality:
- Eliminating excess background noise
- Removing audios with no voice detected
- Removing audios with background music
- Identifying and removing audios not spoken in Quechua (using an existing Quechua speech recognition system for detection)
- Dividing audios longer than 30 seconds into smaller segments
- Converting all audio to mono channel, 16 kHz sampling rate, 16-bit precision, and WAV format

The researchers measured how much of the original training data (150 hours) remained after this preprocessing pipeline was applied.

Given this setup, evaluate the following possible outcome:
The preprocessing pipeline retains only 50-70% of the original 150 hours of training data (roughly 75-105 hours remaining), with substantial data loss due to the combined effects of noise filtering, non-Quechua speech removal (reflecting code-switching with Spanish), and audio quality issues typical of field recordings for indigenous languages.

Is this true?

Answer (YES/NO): YES